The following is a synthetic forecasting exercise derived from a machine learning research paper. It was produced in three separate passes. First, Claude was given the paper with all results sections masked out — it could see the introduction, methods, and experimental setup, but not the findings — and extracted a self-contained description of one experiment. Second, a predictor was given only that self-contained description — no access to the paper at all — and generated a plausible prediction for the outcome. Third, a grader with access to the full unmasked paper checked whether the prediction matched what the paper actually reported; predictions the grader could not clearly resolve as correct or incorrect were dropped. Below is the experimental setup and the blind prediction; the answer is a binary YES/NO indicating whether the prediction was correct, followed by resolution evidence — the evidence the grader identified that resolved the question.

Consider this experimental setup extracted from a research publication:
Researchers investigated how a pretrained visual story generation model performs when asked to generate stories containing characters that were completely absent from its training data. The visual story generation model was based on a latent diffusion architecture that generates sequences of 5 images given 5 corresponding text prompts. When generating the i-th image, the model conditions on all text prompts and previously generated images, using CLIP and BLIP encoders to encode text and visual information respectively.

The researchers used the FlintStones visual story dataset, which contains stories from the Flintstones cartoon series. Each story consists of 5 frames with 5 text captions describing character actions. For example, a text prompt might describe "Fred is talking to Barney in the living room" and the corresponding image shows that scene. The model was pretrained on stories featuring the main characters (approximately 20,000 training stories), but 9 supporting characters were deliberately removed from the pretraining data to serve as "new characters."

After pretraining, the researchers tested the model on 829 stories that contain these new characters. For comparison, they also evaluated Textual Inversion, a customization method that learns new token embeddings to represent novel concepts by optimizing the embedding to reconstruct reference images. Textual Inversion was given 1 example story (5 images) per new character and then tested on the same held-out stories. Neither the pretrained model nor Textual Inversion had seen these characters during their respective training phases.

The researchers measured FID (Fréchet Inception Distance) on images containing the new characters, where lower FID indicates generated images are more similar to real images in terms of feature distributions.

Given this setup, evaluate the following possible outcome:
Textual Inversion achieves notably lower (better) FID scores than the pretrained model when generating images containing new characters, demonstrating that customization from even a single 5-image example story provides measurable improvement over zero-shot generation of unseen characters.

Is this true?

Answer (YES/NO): NO